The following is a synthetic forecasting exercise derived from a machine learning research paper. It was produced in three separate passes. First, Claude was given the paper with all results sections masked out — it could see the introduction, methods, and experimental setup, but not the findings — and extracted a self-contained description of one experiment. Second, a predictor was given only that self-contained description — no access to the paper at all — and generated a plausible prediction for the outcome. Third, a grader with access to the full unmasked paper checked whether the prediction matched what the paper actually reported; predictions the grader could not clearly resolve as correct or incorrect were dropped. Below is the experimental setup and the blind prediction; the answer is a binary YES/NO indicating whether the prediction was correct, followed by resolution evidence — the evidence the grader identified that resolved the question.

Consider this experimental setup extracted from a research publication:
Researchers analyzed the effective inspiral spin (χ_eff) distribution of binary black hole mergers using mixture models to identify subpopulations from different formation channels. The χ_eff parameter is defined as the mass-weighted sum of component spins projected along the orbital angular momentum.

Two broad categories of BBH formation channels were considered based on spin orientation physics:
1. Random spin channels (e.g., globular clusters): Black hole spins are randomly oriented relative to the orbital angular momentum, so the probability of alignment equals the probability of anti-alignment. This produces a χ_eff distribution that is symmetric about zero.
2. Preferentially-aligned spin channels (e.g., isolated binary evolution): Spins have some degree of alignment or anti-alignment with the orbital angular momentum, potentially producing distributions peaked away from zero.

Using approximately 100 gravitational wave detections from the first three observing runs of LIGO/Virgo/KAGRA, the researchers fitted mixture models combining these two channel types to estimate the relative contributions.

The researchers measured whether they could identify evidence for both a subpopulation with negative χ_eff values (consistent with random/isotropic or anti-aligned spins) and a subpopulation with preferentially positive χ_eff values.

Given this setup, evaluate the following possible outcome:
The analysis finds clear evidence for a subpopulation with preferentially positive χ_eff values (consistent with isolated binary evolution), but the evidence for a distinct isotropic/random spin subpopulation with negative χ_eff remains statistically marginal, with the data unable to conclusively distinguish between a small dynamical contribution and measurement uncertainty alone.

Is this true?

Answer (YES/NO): NO